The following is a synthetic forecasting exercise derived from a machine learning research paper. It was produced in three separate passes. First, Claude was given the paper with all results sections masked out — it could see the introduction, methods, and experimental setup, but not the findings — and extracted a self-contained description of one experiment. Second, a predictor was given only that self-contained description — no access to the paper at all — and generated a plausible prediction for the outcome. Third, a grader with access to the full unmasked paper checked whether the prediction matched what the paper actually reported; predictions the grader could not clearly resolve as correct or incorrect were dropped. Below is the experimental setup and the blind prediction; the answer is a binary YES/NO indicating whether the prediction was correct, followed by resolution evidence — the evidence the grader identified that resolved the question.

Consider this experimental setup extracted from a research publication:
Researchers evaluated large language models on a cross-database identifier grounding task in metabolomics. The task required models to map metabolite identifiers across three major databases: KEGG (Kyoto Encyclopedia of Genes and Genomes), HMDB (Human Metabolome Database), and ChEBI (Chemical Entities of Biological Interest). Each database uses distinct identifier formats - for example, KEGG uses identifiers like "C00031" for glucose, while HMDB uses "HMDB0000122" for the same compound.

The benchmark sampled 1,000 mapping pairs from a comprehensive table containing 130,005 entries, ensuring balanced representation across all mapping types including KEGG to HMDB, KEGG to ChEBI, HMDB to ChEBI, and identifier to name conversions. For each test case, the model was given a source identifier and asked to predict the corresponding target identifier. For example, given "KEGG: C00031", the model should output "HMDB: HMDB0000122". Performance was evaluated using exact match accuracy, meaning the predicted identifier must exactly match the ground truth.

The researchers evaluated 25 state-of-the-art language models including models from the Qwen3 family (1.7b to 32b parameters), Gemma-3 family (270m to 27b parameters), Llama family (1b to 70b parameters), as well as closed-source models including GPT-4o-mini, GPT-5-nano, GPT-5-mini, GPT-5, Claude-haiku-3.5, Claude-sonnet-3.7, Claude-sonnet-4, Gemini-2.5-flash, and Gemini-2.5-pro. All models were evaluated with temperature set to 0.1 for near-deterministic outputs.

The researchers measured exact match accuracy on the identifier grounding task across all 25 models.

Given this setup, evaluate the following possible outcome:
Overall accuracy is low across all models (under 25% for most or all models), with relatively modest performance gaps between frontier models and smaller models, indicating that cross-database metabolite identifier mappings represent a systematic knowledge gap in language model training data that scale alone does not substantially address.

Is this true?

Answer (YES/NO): NO